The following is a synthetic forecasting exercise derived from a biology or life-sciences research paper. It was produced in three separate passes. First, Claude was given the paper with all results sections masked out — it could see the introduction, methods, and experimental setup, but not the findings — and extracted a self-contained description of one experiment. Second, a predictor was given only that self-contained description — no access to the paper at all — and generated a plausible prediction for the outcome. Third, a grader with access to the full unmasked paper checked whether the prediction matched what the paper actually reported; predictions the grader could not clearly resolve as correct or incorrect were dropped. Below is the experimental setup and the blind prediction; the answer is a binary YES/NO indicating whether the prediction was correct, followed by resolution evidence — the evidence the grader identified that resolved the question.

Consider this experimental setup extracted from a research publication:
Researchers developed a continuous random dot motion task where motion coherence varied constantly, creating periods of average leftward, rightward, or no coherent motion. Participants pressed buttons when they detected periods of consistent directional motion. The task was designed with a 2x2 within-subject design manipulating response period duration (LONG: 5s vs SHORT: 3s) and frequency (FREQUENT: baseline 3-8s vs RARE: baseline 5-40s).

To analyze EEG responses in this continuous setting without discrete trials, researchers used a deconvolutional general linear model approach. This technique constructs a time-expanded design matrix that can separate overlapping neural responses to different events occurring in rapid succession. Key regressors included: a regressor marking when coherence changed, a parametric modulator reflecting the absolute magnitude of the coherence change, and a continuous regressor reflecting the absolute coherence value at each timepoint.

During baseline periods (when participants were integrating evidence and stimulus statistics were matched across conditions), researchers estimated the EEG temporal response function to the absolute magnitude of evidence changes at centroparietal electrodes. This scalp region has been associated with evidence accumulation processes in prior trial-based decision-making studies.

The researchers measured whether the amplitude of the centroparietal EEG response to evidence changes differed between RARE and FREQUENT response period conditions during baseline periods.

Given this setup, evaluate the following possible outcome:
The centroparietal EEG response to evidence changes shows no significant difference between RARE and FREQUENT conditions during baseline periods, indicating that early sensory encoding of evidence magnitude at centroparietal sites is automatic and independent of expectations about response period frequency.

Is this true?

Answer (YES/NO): NO